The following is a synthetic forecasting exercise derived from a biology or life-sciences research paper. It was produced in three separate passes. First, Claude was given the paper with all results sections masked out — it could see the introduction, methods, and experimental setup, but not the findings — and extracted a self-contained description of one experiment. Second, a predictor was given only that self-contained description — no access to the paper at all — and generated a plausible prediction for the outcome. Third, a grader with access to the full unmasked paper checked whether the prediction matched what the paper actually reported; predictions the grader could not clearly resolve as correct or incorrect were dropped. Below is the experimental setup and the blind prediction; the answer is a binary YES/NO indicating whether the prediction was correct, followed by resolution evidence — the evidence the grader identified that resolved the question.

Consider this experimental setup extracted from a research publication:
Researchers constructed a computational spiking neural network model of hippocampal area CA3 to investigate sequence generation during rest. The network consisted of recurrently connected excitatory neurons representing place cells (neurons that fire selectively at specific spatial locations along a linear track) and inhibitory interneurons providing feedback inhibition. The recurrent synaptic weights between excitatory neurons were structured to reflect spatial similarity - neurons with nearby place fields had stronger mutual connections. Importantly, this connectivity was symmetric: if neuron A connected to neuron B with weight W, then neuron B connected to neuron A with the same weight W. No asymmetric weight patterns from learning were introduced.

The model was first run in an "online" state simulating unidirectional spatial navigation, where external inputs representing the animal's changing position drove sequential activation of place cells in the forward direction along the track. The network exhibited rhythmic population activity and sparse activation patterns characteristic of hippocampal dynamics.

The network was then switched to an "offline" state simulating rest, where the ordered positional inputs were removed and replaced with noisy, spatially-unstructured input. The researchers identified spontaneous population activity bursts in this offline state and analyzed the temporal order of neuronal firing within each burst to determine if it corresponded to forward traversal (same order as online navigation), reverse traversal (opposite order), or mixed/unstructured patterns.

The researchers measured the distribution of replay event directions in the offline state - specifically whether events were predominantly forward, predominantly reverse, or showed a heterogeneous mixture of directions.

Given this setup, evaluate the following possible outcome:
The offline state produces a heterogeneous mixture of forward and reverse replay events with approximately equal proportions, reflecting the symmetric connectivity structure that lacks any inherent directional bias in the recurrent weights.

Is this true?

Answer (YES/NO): YES